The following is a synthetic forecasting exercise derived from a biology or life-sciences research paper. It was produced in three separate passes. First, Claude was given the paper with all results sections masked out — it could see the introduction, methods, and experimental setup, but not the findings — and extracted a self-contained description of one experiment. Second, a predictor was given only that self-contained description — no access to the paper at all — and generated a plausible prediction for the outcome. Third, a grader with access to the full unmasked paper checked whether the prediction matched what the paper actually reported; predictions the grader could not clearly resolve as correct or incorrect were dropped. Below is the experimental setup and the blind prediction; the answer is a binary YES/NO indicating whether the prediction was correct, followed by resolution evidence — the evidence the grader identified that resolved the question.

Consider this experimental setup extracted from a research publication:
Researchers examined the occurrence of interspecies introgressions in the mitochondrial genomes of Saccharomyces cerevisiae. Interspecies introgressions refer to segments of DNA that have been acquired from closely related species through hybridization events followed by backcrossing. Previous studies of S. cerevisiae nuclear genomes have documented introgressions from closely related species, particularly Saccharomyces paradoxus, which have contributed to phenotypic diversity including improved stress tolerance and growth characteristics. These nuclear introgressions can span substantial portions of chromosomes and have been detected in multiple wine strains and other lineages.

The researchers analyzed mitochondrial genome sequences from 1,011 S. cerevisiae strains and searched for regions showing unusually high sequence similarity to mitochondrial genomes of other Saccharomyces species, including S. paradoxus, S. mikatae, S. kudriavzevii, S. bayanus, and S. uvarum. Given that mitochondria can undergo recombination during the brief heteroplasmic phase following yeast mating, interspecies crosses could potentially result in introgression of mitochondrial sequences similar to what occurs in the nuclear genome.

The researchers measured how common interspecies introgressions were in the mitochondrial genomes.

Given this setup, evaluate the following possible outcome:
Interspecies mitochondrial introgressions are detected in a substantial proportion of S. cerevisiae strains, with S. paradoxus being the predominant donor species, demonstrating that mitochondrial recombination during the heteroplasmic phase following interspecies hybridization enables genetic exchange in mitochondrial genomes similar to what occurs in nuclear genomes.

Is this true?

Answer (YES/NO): NO